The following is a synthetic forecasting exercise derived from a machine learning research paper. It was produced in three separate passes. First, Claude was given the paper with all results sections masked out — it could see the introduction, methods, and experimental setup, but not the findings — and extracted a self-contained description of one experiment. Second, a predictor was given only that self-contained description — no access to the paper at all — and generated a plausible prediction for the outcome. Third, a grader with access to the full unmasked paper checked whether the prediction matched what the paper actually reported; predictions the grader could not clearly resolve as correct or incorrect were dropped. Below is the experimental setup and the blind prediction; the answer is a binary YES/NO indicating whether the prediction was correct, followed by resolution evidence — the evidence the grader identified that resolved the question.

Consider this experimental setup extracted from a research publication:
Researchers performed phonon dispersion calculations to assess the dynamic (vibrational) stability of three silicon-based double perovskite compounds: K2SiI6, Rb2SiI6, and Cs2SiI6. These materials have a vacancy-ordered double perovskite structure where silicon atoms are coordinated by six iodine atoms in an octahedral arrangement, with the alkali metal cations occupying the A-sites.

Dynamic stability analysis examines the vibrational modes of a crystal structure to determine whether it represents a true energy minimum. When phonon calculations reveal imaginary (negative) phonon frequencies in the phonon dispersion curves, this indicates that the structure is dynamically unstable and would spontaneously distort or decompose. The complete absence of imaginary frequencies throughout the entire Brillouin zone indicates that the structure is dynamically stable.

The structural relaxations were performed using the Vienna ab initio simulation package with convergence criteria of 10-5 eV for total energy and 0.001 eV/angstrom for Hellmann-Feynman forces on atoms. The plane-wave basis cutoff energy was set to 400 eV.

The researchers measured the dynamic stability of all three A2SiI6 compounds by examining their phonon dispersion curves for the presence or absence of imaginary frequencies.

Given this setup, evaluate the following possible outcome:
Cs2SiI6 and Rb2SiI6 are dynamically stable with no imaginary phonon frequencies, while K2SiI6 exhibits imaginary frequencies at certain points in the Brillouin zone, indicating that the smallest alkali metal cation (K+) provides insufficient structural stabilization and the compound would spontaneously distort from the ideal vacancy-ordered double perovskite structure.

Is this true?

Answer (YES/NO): NO